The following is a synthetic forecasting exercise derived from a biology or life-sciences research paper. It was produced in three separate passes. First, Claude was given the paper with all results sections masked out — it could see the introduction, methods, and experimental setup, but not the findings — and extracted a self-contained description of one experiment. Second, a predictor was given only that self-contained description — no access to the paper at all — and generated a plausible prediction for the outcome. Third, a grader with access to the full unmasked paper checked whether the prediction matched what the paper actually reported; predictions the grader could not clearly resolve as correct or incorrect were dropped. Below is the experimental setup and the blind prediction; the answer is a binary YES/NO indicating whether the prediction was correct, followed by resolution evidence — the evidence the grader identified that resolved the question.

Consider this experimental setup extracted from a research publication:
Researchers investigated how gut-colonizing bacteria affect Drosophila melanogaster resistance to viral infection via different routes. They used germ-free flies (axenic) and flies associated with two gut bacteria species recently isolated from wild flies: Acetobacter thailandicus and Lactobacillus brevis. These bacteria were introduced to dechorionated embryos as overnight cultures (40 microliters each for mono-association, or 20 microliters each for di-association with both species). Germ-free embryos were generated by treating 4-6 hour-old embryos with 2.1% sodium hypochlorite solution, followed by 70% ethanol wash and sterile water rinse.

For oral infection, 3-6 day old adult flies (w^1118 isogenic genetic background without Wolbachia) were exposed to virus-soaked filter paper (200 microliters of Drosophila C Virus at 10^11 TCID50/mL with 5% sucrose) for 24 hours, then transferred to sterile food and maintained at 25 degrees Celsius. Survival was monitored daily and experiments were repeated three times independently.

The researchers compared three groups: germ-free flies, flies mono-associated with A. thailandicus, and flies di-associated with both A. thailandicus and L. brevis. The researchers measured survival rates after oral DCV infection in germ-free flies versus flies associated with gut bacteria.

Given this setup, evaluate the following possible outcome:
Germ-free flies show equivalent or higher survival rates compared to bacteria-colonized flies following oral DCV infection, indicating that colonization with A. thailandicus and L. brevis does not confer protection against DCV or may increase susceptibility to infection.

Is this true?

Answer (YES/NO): YES